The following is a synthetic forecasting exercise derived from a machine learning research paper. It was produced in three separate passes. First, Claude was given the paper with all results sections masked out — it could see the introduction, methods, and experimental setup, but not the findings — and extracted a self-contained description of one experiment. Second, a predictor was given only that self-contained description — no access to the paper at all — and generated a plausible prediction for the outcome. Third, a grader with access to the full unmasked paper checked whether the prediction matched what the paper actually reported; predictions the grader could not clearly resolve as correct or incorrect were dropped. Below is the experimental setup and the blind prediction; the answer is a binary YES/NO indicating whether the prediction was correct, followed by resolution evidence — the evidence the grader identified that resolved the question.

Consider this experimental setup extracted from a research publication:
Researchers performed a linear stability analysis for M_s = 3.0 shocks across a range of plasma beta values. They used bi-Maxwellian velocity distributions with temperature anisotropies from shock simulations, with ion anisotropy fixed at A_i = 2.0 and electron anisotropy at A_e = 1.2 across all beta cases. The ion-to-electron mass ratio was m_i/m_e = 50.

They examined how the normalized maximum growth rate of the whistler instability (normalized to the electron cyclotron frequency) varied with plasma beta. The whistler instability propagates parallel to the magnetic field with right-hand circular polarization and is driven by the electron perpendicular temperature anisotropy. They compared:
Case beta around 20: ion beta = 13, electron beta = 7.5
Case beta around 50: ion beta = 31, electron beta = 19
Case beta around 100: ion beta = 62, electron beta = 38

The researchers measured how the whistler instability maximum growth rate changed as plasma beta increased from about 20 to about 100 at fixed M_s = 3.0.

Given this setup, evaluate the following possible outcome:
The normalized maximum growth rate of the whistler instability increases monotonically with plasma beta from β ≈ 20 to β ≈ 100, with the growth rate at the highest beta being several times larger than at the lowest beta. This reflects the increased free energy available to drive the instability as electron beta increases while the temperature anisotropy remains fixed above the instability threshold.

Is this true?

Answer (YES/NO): YES